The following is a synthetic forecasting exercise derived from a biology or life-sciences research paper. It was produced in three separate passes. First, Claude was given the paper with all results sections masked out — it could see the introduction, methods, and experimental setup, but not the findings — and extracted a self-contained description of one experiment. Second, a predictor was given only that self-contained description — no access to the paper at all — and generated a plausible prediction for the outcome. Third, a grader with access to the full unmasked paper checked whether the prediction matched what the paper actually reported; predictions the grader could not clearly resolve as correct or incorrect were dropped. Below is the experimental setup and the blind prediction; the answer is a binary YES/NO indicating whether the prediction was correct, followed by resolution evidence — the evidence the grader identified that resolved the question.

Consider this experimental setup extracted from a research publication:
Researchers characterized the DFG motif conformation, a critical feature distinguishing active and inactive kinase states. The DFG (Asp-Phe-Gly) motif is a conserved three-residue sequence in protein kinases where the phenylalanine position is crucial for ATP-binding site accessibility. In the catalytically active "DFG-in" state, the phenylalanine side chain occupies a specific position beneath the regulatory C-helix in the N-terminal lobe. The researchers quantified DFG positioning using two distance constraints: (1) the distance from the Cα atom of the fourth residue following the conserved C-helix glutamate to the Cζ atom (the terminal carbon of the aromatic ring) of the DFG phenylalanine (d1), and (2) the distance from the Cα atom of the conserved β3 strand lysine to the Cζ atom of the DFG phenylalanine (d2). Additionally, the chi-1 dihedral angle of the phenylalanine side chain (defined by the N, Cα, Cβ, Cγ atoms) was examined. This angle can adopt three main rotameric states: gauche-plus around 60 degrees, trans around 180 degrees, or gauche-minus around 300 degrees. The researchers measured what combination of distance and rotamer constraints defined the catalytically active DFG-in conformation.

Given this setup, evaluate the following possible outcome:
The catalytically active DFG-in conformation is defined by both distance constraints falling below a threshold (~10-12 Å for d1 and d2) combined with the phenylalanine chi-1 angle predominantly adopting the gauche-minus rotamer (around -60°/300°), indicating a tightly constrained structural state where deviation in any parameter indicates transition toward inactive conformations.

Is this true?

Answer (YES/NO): NO